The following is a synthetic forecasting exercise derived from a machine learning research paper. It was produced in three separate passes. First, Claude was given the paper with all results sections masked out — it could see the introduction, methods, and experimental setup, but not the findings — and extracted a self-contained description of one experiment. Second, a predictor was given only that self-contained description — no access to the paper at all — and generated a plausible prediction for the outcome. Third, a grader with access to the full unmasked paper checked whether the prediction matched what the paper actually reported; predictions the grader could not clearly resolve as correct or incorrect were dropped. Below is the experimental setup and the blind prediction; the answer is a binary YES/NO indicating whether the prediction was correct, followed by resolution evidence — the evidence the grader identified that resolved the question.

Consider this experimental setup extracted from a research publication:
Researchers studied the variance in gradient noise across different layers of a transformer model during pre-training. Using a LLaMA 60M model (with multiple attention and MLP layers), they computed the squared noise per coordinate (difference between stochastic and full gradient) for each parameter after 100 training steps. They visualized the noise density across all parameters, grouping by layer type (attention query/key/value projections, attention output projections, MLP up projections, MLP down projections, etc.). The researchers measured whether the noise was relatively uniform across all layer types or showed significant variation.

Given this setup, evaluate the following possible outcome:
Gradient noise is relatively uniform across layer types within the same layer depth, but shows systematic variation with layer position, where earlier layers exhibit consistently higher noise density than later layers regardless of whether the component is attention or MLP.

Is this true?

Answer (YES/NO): NO